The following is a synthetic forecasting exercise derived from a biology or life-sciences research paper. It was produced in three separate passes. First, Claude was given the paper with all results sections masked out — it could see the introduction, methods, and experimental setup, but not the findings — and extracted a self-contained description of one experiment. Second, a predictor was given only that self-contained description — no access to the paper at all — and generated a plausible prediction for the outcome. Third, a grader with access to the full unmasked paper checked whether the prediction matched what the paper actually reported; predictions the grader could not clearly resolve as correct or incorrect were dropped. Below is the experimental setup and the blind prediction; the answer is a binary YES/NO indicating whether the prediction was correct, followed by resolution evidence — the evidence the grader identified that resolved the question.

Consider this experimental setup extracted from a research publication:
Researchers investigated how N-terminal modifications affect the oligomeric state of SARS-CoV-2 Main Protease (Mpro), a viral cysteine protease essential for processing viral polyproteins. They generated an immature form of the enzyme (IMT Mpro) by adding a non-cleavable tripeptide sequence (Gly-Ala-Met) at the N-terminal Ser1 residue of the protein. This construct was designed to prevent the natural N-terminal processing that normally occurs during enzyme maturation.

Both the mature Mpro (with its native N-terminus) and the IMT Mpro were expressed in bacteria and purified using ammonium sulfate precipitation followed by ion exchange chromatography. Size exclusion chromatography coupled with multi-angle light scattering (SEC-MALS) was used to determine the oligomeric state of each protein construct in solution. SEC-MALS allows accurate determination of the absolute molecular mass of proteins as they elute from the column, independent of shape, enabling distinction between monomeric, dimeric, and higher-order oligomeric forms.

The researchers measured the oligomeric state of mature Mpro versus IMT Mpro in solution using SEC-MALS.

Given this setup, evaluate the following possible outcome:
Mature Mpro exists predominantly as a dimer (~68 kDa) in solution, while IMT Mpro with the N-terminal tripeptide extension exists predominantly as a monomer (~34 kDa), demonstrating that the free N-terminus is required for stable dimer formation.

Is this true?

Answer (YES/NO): YES